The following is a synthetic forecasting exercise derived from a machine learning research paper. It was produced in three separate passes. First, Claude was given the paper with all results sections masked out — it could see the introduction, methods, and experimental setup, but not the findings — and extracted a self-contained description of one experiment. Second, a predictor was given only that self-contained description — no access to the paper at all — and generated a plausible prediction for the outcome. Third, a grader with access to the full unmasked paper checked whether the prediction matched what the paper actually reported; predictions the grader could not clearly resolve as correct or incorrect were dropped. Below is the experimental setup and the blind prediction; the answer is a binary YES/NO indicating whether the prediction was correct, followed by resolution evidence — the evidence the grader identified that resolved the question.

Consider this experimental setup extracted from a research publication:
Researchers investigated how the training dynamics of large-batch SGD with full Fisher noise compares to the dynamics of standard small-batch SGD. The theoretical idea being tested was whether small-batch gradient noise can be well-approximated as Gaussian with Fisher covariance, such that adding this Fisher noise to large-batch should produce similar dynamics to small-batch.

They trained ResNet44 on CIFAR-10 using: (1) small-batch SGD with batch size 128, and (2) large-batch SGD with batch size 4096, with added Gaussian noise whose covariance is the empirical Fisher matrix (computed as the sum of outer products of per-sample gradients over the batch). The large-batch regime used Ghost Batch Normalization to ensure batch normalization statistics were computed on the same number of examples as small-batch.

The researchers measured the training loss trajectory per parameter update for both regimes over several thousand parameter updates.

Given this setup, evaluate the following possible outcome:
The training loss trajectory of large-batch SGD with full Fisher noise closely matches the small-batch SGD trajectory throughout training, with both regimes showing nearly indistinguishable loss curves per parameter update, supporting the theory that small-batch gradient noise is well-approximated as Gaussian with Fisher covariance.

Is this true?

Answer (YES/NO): YES